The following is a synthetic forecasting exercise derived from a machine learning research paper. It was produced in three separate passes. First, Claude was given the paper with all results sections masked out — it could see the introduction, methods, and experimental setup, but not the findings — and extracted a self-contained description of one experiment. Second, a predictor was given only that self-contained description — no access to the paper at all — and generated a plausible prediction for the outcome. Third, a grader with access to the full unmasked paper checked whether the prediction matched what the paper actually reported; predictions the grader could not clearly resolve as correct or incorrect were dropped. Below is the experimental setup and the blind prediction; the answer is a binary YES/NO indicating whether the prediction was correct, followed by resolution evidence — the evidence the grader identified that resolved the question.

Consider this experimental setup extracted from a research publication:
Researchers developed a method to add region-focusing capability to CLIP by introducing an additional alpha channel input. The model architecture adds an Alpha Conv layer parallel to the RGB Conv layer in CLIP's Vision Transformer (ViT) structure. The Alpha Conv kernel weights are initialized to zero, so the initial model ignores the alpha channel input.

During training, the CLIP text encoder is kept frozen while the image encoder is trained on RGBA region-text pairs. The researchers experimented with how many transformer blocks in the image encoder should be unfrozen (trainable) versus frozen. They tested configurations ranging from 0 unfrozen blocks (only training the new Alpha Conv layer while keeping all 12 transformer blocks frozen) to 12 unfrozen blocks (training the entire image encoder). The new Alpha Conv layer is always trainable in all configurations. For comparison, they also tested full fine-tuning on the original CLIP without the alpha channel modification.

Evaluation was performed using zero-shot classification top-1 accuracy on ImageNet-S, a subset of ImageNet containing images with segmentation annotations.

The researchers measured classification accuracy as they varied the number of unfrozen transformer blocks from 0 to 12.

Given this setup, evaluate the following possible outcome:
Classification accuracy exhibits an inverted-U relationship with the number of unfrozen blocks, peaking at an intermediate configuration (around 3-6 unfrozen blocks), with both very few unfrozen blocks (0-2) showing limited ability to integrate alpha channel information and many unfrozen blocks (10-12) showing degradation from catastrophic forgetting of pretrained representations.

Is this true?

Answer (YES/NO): NO